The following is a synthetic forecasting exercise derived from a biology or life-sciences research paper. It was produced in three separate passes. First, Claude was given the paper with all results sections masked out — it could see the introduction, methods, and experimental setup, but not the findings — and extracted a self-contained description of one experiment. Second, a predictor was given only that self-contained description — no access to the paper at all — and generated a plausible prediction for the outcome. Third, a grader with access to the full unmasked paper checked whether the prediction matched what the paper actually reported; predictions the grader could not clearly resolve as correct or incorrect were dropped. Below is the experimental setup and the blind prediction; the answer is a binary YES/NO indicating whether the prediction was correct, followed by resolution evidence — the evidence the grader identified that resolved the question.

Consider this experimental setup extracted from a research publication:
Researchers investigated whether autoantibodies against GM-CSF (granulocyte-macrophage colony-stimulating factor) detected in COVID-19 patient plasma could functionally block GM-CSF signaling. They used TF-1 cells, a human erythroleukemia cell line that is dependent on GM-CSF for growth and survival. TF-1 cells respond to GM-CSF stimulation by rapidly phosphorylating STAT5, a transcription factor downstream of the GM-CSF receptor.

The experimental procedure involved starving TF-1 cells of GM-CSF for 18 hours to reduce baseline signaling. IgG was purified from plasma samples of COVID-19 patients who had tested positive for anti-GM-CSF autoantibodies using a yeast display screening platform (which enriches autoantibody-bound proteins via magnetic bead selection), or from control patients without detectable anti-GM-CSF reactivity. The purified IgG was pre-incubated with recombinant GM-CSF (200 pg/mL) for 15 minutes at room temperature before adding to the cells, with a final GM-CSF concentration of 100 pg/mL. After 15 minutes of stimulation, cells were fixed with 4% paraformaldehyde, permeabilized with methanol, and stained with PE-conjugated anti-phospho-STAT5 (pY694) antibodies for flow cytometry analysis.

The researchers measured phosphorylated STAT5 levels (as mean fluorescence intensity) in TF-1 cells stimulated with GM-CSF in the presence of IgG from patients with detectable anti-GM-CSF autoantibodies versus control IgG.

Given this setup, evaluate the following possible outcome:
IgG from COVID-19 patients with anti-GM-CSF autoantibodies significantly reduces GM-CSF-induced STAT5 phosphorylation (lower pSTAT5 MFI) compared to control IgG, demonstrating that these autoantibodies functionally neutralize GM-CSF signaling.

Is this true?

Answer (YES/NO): YES